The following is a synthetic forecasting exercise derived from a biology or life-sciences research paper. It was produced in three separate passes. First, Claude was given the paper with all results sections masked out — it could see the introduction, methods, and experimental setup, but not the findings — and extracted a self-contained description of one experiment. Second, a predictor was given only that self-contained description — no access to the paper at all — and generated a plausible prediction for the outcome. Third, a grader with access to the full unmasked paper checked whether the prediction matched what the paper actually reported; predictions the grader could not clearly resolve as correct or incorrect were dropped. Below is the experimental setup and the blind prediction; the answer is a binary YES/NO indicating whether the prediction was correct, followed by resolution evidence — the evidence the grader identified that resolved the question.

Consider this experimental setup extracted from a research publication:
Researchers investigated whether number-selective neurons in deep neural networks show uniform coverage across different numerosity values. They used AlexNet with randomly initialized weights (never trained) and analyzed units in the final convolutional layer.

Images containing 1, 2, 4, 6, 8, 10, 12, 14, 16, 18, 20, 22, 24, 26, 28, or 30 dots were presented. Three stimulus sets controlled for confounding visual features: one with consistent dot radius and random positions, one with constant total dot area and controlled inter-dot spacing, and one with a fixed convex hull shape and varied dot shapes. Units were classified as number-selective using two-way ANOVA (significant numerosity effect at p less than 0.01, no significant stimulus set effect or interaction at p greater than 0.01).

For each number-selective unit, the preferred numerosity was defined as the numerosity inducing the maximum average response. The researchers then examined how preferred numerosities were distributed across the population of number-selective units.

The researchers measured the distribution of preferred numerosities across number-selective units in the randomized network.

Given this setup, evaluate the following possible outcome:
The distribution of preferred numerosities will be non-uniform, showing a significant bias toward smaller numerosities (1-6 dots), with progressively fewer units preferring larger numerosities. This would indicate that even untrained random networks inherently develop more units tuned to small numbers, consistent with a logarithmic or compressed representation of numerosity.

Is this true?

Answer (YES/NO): NO